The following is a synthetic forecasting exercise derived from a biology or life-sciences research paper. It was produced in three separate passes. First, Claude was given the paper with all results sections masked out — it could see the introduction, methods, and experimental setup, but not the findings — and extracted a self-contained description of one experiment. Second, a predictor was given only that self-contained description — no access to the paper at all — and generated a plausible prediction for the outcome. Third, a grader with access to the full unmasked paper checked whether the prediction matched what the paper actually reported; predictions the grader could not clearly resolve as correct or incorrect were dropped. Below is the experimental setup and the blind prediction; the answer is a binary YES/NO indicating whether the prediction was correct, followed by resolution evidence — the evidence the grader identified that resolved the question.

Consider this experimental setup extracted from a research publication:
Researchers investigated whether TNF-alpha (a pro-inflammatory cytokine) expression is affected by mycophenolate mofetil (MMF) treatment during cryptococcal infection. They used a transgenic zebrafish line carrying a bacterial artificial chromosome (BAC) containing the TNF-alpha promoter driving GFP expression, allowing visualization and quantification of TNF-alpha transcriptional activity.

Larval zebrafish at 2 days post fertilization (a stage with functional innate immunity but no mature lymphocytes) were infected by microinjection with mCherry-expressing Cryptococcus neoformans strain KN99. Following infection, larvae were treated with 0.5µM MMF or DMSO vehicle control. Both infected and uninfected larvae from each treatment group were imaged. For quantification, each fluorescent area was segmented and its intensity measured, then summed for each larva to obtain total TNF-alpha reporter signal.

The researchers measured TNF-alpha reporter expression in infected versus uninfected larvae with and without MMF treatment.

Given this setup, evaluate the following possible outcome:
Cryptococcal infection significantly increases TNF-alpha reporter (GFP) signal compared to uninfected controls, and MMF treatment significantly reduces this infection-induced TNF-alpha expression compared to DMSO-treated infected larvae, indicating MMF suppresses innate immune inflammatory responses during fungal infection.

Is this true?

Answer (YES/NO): NO